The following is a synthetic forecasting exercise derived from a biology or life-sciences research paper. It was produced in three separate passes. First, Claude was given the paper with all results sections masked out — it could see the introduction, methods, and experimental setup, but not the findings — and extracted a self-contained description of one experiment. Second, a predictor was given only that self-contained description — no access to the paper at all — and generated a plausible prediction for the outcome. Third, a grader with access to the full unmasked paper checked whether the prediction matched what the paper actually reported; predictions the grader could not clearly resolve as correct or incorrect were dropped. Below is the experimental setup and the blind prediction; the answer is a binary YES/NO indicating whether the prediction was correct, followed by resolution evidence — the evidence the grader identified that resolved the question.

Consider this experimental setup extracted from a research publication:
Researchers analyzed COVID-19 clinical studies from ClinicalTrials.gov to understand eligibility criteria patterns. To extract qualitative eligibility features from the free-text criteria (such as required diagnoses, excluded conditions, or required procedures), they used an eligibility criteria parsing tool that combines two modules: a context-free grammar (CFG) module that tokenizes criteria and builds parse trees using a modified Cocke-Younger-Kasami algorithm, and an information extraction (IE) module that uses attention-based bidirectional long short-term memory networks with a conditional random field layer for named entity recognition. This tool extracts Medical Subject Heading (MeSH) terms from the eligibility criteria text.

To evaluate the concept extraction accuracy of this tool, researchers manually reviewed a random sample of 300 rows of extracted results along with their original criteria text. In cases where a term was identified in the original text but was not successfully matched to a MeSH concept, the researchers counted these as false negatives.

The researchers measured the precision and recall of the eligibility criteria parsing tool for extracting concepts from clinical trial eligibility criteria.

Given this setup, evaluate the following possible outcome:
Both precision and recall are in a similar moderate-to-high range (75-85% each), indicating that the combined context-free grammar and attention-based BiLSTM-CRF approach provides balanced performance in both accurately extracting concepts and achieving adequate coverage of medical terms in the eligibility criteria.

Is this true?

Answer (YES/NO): NO